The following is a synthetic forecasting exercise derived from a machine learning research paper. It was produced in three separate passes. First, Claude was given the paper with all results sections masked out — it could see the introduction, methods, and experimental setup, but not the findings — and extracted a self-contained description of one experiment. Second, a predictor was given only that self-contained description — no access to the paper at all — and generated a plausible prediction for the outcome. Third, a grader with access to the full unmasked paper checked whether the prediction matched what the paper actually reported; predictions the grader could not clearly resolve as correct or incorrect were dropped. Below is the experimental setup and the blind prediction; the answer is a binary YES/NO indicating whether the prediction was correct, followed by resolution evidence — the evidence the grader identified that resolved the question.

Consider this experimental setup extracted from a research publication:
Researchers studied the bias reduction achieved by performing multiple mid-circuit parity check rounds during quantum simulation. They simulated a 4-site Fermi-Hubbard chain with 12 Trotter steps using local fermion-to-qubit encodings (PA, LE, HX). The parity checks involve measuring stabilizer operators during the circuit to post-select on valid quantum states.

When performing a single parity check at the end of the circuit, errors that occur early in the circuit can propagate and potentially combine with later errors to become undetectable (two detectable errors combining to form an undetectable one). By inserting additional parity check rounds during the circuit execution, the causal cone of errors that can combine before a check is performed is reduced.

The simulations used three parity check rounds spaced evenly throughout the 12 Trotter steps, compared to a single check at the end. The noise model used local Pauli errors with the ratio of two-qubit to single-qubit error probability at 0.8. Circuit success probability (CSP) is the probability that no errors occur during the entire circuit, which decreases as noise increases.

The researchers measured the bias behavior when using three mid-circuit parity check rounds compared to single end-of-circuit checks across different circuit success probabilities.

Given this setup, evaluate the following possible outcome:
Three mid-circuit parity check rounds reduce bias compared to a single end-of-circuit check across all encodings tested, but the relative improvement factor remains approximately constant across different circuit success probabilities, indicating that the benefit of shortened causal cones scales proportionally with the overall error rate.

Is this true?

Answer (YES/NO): NO